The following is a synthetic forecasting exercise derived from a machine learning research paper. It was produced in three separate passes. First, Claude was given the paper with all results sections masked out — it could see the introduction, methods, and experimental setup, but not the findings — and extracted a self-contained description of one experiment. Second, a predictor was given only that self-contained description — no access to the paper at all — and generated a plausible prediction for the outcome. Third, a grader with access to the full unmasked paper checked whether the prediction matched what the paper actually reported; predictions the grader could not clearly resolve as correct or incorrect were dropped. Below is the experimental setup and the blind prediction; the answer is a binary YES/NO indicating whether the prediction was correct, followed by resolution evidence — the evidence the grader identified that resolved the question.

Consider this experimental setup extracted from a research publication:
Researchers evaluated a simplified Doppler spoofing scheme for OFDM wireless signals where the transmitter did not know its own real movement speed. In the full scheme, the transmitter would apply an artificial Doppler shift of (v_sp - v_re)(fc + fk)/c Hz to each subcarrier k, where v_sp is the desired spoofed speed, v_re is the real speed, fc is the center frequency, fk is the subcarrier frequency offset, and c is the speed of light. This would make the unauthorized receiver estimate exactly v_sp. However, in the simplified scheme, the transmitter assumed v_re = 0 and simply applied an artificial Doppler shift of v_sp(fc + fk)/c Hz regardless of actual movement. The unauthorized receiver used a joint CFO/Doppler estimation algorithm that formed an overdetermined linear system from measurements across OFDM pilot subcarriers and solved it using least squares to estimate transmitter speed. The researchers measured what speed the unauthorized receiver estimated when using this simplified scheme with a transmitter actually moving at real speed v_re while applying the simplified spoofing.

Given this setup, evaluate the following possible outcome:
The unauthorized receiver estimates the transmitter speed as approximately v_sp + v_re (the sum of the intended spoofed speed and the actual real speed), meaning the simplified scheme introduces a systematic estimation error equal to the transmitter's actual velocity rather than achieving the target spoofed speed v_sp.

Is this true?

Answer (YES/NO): YES